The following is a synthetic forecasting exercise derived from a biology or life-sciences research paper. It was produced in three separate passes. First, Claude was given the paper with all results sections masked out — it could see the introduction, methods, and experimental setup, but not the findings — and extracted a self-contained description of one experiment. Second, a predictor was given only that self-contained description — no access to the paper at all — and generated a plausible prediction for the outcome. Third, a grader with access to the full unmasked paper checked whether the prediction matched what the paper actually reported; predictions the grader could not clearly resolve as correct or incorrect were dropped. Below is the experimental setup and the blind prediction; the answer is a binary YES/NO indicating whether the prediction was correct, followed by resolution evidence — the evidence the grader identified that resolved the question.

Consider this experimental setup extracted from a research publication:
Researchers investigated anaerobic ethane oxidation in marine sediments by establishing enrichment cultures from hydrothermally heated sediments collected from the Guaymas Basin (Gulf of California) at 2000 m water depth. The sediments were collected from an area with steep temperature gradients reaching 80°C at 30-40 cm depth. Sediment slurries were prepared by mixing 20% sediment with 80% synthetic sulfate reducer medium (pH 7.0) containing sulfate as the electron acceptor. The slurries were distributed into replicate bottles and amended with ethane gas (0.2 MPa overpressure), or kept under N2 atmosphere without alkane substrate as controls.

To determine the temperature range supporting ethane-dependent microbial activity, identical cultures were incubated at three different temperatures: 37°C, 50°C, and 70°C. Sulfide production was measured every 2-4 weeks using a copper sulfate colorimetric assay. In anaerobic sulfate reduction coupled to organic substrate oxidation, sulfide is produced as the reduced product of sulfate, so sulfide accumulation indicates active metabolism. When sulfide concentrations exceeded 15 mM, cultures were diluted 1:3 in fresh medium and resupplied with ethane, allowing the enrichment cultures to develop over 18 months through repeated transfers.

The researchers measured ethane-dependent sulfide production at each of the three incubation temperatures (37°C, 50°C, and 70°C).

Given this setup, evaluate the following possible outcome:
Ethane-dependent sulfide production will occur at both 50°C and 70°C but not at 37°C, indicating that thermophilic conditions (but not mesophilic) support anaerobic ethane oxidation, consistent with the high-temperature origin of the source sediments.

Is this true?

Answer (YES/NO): NO